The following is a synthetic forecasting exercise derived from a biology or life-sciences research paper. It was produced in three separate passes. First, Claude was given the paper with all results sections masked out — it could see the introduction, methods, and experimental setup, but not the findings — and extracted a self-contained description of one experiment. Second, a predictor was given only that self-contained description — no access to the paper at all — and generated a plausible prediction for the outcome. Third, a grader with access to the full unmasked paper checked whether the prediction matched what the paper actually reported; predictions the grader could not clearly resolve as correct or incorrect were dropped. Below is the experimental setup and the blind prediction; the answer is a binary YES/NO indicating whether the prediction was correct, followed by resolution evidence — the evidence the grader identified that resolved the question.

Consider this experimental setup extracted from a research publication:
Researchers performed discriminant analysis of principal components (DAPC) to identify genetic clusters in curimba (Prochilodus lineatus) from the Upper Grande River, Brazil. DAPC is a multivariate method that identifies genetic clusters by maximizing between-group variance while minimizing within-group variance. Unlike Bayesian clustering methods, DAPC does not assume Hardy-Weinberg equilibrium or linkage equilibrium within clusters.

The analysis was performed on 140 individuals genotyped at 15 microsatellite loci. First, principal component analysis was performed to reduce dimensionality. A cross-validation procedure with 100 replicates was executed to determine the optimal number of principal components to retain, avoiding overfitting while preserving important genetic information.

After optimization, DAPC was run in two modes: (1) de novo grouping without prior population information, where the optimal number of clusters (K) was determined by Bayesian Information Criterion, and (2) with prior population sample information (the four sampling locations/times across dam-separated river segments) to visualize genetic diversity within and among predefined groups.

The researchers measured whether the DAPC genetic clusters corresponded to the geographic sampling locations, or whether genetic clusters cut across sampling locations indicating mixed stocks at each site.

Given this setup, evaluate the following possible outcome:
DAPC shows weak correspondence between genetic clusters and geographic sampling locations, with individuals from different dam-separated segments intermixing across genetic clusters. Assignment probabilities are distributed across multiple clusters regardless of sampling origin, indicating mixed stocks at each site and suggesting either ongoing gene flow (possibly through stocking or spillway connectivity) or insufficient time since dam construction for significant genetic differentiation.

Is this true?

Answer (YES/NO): NO